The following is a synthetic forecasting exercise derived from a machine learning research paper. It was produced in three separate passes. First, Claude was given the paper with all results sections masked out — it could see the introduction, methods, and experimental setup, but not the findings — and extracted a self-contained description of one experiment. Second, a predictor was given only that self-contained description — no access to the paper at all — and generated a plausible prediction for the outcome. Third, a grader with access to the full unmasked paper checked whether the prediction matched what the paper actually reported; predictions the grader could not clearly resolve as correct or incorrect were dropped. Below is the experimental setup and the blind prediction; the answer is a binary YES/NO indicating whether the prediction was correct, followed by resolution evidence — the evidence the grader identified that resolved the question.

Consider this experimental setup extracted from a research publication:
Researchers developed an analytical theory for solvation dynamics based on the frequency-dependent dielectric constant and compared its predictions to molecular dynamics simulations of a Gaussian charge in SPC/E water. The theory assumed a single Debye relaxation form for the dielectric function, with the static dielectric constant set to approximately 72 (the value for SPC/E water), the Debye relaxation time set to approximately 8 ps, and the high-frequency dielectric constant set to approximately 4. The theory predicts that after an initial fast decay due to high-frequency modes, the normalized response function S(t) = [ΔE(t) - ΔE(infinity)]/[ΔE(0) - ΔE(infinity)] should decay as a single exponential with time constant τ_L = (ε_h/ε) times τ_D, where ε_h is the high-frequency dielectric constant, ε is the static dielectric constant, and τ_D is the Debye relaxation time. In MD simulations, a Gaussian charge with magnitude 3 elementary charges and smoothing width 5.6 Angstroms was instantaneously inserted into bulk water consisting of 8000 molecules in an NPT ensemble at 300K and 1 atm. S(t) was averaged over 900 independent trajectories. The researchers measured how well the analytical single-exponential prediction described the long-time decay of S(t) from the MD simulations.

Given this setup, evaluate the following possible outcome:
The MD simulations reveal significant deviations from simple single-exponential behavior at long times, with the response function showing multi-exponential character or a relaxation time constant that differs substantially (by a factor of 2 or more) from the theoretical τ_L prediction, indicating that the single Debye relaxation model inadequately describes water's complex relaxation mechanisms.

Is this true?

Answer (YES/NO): NO